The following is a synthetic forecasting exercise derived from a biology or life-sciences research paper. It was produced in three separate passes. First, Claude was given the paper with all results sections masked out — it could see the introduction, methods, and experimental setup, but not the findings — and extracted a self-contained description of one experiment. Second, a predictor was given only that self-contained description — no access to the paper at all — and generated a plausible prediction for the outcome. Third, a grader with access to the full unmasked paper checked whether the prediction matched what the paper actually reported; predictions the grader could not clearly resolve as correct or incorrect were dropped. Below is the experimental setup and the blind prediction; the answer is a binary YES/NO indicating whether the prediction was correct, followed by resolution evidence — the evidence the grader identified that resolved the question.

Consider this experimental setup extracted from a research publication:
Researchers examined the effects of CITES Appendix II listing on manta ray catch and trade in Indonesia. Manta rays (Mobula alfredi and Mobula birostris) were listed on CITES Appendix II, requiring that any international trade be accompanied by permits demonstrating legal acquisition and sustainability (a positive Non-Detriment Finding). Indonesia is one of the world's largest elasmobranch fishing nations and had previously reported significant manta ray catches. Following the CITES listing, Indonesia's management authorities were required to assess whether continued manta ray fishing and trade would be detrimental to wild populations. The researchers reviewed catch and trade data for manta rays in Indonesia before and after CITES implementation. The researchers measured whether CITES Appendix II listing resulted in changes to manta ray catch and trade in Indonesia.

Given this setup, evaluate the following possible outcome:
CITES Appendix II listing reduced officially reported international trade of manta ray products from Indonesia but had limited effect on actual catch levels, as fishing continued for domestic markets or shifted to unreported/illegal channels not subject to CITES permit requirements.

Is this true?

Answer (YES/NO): NO